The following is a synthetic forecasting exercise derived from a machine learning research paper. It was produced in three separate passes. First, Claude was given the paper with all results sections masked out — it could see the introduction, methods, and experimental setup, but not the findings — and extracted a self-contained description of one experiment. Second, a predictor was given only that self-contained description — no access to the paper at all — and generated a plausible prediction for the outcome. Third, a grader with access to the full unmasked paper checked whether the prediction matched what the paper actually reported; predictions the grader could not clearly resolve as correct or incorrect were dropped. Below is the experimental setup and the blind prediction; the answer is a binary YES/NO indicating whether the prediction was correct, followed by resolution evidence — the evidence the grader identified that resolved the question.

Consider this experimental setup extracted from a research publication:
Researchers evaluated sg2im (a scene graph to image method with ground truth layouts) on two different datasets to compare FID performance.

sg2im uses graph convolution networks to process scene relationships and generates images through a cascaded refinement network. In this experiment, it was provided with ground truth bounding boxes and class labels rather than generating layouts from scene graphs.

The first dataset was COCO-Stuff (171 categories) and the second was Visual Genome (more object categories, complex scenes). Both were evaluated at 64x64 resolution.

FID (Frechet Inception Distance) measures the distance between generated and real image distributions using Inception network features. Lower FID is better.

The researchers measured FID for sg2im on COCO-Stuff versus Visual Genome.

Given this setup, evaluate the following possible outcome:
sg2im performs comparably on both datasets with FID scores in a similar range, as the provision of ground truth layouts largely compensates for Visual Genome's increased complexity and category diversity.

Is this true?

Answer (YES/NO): NO